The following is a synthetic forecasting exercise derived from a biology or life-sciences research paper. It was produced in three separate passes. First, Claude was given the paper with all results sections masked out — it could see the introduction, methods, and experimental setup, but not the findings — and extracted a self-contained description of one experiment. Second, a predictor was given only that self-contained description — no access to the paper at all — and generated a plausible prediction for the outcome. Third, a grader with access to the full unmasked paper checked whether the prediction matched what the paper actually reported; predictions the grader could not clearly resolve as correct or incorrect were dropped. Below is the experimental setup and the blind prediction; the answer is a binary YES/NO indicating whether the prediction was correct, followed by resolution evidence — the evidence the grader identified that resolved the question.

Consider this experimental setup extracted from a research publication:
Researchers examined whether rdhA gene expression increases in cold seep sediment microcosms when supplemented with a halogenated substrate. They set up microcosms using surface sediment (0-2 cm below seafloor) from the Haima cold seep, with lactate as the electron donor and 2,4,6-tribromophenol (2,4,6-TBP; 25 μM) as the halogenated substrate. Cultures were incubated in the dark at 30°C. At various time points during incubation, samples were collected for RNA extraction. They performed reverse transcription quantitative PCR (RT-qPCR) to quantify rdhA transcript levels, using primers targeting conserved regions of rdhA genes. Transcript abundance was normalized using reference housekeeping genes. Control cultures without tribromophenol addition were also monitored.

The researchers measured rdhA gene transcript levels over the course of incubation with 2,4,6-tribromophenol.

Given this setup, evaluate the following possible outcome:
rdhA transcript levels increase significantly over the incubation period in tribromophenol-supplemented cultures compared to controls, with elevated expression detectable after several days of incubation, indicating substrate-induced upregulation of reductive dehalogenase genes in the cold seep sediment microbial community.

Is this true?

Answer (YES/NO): YES